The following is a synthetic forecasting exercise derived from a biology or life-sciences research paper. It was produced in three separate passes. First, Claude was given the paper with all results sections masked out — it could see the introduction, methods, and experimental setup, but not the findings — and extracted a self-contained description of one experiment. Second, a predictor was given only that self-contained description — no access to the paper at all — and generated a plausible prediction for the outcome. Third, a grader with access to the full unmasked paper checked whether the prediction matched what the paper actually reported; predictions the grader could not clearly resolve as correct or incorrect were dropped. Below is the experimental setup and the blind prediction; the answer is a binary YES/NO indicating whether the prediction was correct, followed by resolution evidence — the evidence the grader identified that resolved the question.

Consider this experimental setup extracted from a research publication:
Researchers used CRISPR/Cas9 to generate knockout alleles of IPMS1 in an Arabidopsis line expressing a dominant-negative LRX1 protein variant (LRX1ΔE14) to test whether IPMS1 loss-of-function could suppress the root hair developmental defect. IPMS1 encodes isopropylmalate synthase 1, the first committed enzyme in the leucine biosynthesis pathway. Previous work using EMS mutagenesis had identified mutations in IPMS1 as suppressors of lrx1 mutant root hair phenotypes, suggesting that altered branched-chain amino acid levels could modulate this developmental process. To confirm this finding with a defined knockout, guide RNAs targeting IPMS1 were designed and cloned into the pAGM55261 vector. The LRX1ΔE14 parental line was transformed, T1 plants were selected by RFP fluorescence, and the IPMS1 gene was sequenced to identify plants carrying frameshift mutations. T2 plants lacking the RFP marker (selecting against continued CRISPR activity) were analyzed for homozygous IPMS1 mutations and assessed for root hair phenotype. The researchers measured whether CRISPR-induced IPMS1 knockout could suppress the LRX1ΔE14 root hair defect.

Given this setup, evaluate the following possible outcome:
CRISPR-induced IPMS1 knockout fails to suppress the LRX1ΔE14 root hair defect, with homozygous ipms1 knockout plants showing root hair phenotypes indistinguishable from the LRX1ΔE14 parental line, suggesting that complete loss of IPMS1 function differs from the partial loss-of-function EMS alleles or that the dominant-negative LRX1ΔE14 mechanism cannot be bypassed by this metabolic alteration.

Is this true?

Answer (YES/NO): NO